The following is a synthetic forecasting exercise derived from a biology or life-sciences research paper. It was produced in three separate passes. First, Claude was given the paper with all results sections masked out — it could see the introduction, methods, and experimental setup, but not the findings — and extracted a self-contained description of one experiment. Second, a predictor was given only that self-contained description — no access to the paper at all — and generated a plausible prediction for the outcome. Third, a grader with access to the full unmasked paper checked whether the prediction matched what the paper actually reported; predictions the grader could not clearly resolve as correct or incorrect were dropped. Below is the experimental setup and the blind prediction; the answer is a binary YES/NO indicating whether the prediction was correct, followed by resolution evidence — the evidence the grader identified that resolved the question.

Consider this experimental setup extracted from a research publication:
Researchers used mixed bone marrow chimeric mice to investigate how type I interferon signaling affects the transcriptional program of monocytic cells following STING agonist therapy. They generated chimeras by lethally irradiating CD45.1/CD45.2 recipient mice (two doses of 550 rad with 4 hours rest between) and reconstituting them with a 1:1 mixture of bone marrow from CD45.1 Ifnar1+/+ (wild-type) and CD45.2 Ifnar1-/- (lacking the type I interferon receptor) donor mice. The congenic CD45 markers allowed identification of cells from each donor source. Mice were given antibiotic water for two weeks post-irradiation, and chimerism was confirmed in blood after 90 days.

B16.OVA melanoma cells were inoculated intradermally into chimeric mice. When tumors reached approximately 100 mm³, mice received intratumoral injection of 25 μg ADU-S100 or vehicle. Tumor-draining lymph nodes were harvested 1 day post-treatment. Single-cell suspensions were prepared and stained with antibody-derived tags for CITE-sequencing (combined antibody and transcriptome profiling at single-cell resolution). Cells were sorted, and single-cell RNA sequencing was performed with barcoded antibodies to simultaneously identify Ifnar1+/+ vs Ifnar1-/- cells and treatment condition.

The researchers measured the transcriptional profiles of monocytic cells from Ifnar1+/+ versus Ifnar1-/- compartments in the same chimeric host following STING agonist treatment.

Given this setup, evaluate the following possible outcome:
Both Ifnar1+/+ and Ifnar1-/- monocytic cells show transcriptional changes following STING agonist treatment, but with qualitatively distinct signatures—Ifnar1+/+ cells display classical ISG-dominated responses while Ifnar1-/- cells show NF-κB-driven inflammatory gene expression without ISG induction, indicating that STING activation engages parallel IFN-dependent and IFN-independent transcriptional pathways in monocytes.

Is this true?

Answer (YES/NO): NO